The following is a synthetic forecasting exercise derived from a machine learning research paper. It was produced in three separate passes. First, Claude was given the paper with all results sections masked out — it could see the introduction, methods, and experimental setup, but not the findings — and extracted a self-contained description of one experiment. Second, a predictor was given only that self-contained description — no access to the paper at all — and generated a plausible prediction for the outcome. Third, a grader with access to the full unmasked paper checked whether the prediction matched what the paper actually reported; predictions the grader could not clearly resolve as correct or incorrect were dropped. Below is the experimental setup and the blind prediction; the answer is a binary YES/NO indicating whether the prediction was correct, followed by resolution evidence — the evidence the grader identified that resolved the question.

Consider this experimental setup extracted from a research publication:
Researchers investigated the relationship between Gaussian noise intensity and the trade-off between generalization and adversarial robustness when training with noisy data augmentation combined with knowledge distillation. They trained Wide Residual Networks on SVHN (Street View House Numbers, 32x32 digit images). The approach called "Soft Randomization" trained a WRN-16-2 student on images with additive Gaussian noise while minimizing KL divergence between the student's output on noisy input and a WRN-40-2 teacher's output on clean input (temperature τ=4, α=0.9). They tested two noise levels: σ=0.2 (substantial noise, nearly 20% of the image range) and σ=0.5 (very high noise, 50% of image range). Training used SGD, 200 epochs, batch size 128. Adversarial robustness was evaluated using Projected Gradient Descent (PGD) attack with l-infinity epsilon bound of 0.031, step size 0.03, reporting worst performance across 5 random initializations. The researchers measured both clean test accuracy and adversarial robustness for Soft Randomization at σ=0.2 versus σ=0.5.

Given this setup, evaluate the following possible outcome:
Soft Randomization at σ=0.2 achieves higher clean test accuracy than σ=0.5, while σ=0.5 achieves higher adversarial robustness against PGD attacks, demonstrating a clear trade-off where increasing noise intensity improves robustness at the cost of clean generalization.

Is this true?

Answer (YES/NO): NO